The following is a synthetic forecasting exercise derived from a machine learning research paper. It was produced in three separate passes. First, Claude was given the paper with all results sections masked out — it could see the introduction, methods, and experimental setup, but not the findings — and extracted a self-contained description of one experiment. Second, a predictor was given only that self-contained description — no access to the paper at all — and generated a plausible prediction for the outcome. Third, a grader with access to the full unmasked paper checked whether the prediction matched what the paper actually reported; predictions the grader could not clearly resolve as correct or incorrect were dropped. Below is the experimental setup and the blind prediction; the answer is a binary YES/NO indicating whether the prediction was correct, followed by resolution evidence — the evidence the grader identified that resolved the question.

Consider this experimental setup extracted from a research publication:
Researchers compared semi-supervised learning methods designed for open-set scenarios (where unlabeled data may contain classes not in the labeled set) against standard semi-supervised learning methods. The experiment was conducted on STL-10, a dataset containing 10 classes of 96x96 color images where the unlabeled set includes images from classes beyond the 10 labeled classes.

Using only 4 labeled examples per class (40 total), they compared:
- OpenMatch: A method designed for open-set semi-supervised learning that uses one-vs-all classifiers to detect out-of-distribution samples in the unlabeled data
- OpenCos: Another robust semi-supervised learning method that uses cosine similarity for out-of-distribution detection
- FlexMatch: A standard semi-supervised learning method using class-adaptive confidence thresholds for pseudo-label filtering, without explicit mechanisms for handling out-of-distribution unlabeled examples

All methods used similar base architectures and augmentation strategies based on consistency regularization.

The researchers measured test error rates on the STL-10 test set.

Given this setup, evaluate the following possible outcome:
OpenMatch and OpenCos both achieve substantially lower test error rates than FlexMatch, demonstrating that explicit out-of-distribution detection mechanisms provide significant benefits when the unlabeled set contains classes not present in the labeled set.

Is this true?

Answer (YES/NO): NO